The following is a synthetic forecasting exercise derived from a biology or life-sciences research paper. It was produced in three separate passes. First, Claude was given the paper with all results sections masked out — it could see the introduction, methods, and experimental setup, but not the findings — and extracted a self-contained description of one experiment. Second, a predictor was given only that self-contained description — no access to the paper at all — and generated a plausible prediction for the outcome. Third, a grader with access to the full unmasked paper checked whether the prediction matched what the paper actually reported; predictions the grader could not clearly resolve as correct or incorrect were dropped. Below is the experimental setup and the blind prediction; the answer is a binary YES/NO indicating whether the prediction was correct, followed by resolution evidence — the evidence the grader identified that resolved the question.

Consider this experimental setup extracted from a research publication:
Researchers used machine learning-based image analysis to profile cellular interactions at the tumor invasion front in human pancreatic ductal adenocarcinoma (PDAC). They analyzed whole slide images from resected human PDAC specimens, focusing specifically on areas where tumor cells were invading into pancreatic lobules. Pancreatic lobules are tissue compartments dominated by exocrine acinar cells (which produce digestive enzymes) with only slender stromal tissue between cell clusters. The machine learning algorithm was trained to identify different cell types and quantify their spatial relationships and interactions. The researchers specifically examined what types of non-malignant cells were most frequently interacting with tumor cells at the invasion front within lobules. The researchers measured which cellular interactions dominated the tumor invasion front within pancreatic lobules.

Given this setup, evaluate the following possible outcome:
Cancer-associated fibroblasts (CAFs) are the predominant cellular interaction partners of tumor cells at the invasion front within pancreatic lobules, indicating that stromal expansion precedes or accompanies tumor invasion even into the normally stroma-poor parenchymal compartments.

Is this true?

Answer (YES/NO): NO